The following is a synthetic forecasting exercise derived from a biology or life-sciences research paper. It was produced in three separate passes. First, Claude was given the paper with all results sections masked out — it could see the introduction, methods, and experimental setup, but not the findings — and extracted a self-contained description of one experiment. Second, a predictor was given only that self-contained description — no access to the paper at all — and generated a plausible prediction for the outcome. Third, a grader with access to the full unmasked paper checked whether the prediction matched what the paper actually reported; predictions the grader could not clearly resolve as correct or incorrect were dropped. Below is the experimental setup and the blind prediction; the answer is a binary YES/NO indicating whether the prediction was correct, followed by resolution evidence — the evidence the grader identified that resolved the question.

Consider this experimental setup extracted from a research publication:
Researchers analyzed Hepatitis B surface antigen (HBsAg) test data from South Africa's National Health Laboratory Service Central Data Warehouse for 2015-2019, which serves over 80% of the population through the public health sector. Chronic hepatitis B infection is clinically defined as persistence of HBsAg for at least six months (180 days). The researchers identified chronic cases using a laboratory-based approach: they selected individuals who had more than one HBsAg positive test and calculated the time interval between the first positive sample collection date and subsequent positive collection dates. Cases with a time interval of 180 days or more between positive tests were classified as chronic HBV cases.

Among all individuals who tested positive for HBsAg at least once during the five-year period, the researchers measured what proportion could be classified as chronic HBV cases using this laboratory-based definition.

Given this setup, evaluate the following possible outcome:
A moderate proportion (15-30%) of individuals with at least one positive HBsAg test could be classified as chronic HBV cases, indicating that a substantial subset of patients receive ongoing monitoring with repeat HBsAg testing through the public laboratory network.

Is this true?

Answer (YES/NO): NO